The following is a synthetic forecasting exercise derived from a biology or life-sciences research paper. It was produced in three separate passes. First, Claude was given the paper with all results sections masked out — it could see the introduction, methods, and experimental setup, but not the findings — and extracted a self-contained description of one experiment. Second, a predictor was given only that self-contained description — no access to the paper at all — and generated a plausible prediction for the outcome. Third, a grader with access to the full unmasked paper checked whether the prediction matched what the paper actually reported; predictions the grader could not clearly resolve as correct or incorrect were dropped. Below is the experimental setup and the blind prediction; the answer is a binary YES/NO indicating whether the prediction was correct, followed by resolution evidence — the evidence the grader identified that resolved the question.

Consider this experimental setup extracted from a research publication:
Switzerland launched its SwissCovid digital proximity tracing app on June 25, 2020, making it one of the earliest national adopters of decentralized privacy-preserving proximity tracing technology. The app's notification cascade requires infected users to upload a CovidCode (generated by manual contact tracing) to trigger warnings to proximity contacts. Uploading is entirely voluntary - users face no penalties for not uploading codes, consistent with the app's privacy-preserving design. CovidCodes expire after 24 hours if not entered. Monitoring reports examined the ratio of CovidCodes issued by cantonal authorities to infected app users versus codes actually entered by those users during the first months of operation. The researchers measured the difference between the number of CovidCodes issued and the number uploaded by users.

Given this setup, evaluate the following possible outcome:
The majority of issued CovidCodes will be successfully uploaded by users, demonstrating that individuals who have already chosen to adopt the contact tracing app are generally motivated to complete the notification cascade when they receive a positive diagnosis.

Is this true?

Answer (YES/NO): YES